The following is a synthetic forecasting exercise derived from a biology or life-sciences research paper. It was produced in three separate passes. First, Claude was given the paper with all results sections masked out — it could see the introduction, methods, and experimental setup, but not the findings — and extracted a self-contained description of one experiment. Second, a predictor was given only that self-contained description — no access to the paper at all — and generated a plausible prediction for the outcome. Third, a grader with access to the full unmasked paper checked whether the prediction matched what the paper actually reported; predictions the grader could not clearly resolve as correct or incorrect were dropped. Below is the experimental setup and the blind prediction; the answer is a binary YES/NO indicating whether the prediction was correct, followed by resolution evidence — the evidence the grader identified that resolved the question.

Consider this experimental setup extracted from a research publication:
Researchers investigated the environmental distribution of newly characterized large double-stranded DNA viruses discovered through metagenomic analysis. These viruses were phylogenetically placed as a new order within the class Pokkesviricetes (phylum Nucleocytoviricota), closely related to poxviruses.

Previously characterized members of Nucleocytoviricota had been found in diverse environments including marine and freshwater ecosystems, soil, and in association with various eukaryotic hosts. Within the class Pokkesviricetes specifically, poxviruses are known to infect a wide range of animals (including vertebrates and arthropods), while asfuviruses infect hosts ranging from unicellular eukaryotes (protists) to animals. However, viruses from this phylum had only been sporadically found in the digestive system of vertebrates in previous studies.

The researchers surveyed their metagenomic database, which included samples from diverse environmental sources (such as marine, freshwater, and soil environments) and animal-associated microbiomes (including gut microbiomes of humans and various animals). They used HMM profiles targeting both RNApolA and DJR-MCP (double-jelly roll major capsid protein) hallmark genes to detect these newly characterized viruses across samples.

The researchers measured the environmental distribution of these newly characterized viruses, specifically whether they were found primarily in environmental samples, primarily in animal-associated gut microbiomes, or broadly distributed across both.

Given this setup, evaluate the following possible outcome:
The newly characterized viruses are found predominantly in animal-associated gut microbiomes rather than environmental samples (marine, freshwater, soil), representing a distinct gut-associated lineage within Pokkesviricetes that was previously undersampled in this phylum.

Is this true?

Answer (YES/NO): YES